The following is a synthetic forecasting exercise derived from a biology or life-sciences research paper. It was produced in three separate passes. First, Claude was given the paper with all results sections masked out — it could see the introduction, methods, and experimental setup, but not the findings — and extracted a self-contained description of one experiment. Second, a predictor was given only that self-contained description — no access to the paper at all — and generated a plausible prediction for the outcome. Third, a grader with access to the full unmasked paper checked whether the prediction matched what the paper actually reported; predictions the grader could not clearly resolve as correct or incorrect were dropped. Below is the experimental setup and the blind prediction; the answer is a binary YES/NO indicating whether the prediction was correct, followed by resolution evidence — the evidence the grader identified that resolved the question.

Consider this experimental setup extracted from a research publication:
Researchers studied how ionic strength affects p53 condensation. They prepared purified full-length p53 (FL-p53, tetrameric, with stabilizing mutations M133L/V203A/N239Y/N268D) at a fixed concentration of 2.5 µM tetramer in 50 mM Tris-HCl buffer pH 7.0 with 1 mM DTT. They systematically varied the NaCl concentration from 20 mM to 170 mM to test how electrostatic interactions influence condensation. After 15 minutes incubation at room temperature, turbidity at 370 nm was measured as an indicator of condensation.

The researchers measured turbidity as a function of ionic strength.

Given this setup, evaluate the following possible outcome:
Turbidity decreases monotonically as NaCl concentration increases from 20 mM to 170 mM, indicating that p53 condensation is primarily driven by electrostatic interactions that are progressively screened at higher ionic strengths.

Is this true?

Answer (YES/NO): YES